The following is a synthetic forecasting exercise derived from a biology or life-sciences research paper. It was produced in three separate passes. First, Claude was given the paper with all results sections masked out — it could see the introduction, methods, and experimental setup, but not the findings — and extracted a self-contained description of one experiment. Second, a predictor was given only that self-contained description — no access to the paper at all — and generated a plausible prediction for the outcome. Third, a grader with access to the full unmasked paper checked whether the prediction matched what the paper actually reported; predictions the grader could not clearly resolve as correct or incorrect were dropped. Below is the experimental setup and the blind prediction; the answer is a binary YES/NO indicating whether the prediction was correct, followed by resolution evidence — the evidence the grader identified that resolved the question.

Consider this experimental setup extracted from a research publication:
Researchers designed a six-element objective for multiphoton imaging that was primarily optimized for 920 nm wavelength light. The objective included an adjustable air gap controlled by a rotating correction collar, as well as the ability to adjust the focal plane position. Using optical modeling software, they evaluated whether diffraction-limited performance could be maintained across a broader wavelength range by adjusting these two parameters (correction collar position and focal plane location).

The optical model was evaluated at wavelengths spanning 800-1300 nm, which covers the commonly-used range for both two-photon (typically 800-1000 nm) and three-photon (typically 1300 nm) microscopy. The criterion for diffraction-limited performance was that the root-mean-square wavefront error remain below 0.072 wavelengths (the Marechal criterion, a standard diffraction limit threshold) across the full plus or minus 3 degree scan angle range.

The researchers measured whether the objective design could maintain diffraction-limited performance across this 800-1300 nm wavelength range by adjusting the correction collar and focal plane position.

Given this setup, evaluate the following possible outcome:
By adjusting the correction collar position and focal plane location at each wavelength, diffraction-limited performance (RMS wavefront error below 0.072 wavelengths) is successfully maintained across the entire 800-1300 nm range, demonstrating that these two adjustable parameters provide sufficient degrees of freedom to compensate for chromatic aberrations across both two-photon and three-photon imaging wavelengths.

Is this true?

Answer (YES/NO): YES